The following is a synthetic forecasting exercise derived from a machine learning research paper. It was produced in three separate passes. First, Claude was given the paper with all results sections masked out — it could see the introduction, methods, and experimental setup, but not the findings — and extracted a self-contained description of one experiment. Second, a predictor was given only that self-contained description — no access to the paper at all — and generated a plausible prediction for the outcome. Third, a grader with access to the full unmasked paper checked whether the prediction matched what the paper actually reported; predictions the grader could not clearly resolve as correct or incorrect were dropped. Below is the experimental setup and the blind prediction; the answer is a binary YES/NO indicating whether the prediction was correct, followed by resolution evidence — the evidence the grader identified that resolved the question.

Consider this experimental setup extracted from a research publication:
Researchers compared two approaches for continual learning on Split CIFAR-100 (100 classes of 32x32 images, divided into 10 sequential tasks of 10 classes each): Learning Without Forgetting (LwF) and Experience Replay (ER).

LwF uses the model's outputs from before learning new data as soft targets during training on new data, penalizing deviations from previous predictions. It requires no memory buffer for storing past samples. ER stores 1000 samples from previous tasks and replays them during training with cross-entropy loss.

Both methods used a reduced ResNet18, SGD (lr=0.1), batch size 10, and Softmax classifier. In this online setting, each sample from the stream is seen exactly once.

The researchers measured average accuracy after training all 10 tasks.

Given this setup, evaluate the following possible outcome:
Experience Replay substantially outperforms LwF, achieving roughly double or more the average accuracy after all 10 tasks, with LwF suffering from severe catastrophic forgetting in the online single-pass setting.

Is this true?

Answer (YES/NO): NO